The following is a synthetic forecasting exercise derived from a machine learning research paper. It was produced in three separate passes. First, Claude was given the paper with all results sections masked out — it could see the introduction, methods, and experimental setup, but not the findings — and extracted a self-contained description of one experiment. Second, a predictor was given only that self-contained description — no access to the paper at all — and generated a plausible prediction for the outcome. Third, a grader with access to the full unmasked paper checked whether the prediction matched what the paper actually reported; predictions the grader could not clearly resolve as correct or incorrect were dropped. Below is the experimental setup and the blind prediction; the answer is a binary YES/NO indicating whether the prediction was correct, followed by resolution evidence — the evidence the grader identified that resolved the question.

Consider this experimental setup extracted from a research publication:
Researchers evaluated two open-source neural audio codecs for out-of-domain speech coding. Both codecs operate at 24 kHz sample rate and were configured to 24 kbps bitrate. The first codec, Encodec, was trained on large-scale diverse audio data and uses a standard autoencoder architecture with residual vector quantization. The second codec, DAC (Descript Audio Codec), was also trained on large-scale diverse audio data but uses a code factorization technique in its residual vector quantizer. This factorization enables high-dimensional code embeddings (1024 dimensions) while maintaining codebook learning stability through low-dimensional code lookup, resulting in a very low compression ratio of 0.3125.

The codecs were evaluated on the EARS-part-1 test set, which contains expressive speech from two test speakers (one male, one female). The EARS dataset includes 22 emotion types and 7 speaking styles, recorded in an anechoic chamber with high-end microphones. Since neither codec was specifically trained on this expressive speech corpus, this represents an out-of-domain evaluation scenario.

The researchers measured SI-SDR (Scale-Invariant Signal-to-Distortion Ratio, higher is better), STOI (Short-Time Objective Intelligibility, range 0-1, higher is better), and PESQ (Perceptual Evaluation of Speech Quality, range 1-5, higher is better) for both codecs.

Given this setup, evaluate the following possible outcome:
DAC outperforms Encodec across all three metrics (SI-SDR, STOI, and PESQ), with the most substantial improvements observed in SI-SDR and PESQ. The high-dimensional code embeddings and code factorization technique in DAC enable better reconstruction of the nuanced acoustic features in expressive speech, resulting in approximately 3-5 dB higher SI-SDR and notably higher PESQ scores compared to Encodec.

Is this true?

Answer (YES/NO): NO